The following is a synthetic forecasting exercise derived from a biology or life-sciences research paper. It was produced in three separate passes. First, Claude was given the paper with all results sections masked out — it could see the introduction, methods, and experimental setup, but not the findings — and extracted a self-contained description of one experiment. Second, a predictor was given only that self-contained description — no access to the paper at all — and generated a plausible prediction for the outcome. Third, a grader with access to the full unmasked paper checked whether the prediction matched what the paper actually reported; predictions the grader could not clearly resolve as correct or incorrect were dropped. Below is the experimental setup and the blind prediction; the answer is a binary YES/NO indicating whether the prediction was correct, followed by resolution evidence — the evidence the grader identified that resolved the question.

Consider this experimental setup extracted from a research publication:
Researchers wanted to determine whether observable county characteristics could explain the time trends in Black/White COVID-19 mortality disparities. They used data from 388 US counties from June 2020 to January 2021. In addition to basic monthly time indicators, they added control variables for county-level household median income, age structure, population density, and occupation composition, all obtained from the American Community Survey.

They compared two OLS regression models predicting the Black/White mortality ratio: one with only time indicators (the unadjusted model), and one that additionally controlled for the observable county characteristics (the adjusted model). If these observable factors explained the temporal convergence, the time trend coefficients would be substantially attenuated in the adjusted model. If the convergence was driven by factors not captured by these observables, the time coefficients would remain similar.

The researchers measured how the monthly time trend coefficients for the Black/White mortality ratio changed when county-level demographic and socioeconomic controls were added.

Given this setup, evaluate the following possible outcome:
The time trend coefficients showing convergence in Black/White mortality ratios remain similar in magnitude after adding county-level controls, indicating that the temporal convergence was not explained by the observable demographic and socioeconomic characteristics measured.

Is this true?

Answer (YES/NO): YES